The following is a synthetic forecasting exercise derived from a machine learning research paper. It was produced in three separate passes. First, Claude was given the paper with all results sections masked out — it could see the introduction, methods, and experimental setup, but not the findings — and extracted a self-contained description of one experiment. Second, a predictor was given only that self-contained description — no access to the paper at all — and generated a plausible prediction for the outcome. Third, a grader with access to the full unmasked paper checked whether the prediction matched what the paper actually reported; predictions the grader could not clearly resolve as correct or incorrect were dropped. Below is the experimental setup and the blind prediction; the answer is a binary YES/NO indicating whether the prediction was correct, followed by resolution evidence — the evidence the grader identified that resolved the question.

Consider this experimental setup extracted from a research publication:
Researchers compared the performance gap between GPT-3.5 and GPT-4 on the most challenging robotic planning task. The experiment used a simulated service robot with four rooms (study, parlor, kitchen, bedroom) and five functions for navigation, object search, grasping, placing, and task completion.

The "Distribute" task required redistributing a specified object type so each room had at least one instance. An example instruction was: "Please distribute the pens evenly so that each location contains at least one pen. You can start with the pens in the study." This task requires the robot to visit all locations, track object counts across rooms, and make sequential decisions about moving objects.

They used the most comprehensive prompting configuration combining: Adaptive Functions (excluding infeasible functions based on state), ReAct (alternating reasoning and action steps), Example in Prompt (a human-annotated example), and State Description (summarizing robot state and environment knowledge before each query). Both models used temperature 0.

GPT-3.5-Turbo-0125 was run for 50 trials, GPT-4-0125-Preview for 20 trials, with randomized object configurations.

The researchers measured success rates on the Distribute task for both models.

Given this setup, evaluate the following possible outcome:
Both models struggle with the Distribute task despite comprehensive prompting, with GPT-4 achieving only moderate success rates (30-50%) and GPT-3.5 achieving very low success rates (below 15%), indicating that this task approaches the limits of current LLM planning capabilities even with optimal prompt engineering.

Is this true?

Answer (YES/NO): YES